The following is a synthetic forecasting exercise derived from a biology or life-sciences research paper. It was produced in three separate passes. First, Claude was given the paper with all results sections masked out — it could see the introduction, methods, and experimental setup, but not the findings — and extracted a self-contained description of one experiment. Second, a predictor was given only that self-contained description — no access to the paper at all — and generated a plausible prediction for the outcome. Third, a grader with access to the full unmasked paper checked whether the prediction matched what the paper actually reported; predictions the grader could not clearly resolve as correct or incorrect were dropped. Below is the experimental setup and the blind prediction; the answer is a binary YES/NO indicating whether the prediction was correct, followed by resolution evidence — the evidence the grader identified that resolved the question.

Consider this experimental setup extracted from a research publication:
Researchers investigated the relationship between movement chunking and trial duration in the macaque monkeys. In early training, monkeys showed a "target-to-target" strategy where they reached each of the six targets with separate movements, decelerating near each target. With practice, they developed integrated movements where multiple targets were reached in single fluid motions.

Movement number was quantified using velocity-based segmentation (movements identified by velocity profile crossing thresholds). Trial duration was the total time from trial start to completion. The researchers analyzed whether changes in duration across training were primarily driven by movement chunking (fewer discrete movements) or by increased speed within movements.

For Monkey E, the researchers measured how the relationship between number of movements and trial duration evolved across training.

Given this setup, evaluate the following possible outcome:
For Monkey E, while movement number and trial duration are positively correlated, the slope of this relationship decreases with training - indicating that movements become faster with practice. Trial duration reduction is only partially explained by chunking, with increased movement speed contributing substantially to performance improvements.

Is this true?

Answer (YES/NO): NO